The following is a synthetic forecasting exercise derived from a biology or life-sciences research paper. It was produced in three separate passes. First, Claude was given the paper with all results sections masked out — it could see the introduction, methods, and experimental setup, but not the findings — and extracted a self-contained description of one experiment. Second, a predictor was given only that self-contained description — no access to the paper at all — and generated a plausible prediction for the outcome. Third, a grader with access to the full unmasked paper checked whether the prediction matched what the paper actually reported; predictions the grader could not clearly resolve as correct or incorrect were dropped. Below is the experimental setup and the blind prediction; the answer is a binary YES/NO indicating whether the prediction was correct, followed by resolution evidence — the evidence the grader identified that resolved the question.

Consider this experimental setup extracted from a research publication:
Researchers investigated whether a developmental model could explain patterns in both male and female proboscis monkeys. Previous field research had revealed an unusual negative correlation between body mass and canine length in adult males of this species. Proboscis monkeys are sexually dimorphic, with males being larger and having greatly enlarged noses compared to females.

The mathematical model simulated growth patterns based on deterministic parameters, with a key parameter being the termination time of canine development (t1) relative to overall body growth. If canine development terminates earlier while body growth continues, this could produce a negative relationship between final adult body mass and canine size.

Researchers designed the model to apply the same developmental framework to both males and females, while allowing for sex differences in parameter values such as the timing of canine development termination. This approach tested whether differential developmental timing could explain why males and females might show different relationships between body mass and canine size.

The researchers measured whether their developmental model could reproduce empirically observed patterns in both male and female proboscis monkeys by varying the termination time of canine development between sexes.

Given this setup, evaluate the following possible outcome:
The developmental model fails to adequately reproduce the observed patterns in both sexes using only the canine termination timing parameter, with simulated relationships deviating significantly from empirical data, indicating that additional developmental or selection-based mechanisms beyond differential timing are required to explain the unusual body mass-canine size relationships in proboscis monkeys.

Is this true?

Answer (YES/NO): NO